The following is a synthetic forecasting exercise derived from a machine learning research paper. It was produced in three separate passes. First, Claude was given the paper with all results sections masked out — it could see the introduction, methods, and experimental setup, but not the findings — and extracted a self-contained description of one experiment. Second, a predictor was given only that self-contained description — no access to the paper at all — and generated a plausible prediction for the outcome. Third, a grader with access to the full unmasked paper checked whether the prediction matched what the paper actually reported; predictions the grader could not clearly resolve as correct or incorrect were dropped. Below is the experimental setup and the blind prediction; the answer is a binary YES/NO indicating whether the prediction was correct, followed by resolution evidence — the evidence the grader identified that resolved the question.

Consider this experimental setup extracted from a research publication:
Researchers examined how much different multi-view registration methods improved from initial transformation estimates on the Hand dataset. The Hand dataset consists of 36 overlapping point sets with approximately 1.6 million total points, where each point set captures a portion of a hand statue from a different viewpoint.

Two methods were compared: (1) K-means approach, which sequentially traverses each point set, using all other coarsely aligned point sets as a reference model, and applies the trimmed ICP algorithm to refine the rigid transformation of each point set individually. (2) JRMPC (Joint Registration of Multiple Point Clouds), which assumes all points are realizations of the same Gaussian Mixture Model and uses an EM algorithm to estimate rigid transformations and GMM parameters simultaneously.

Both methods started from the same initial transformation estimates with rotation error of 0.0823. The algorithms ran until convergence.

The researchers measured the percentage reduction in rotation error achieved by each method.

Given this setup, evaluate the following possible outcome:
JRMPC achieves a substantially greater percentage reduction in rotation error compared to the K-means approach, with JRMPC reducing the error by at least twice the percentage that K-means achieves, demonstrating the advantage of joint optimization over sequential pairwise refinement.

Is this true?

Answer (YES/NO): NO